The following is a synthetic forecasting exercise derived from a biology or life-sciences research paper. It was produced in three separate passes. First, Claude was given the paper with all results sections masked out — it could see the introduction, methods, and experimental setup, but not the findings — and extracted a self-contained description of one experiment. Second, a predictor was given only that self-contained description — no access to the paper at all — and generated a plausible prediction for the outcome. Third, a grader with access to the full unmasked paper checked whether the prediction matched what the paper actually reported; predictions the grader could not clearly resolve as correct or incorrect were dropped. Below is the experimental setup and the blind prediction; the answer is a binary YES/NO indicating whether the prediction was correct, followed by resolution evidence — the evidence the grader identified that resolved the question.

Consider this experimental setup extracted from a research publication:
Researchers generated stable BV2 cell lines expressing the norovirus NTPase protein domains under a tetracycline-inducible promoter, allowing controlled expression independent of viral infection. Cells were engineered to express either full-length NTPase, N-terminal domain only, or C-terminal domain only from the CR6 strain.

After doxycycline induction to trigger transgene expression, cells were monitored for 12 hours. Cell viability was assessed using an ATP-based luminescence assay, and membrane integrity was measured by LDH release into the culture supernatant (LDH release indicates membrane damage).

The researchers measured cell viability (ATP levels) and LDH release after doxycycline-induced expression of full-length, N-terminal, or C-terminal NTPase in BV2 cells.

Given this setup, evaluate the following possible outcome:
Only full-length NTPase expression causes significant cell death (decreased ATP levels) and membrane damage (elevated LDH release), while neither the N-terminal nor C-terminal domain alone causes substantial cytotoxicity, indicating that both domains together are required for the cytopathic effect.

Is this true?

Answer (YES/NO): NO